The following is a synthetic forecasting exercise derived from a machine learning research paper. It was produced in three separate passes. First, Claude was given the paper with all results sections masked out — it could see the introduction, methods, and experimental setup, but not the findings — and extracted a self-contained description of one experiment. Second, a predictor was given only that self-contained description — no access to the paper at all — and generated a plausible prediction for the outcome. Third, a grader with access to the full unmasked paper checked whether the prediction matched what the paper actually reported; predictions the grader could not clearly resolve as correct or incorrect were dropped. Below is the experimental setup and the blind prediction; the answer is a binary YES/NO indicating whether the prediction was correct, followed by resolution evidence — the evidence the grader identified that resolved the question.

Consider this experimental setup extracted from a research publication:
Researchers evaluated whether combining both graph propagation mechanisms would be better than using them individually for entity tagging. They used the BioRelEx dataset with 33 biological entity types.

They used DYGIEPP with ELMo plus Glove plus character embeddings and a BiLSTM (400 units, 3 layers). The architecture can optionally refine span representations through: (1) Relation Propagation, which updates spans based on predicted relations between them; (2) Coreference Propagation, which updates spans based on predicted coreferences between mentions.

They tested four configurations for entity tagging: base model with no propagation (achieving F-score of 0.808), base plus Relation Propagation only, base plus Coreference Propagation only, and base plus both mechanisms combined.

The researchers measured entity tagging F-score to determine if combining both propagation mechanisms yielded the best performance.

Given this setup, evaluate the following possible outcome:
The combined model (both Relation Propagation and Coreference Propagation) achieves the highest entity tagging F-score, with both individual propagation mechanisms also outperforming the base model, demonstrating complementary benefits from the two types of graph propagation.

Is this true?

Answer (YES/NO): NO